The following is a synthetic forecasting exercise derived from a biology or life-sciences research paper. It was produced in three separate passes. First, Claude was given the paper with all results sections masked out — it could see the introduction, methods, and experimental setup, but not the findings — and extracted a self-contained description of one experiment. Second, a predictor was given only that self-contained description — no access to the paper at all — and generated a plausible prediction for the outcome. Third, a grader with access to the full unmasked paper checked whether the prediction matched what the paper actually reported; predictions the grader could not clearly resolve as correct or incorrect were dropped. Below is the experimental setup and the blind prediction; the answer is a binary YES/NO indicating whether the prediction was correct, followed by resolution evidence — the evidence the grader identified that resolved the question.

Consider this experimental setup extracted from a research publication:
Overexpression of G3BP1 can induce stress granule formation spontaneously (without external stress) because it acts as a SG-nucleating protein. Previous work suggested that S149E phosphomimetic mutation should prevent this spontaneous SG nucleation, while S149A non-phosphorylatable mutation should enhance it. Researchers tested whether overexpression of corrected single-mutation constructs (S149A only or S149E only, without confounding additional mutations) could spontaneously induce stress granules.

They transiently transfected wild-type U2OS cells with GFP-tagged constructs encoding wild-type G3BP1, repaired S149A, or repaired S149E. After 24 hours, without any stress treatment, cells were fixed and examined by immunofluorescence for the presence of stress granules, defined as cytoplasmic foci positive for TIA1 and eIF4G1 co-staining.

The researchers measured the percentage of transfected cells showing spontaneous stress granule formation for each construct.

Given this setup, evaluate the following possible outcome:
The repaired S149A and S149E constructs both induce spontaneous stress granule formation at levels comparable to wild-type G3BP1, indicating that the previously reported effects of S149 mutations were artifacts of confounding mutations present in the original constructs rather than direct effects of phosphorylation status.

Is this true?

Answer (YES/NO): YES